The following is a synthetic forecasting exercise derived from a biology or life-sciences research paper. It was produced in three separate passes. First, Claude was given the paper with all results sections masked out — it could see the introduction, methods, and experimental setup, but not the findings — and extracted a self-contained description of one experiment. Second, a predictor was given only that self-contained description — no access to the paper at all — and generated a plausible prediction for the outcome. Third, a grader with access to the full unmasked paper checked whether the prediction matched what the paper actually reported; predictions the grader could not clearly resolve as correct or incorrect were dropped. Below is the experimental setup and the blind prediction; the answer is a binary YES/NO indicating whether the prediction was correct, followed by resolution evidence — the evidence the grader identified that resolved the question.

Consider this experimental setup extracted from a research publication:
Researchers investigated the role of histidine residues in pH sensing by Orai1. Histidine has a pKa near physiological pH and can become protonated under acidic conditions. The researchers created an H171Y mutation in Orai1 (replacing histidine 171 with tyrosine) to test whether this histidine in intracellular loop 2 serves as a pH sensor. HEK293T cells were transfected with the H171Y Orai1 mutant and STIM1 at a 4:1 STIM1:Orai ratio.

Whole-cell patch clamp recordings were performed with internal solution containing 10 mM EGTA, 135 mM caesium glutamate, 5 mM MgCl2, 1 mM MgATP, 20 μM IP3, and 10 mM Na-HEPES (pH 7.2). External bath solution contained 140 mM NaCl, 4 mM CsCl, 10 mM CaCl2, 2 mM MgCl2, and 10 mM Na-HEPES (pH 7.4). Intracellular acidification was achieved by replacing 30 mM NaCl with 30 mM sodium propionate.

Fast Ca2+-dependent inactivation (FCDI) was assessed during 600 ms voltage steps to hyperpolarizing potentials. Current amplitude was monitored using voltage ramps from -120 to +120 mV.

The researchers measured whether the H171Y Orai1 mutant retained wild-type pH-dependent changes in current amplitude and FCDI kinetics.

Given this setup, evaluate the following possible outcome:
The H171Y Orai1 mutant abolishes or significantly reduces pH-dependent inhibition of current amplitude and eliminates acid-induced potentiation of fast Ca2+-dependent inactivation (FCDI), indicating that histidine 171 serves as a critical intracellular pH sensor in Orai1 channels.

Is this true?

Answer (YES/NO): NO